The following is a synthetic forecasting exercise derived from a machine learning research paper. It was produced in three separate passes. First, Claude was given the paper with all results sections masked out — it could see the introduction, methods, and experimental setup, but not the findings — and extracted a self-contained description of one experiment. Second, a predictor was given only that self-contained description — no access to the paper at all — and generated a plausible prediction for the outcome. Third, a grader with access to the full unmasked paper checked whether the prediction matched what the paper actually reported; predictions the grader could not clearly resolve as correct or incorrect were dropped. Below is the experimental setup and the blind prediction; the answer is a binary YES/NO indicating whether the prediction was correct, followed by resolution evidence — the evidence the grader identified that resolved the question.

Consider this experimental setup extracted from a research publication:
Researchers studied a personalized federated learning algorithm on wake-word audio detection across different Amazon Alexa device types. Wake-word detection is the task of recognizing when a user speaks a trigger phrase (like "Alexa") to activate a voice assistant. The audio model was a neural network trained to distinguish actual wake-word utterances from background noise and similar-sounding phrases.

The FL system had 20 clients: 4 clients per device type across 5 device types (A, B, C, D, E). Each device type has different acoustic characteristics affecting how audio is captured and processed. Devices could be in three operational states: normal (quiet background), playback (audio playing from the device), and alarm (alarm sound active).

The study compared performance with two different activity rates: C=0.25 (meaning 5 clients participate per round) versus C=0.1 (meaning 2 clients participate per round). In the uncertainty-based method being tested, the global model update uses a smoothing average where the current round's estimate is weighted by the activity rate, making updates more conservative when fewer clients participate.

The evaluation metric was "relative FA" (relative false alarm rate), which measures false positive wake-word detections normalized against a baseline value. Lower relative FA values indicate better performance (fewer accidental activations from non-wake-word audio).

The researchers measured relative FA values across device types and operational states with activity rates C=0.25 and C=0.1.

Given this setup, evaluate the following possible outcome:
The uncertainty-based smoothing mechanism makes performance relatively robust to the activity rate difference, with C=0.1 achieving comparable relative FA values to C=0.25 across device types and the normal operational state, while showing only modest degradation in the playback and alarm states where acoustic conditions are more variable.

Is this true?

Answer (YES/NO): NO